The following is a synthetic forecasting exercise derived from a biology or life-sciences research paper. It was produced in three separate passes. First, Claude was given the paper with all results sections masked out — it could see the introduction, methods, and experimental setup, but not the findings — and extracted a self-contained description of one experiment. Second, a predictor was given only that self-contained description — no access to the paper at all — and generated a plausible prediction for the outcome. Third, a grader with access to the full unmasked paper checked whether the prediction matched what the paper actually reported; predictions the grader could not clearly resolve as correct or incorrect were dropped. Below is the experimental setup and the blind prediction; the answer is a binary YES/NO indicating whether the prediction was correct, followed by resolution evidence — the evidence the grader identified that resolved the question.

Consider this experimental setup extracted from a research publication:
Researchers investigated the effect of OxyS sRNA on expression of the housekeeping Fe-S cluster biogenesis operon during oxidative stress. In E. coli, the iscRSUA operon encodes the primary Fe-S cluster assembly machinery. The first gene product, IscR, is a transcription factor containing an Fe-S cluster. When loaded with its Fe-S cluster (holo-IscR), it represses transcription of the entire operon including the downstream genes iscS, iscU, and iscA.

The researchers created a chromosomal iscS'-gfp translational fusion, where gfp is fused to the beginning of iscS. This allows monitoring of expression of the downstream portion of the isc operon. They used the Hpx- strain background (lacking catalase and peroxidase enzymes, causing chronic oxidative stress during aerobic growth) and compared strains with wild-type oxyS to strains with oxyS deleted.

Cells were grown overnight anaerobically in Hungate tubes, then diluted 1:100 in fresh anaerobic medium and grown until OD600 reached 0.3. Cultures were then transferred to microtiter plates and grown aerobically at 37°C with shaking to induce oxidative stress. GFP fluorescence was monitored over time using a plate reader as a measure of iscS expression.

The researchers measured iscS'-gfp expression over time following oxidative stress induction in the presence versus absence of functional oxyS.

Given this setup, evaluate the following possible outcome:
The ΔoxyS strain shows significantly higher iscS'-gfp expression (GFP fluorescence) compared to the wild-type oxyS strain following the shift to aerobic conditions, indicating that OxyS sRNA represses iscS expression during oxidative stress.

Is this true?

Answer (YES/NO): NO